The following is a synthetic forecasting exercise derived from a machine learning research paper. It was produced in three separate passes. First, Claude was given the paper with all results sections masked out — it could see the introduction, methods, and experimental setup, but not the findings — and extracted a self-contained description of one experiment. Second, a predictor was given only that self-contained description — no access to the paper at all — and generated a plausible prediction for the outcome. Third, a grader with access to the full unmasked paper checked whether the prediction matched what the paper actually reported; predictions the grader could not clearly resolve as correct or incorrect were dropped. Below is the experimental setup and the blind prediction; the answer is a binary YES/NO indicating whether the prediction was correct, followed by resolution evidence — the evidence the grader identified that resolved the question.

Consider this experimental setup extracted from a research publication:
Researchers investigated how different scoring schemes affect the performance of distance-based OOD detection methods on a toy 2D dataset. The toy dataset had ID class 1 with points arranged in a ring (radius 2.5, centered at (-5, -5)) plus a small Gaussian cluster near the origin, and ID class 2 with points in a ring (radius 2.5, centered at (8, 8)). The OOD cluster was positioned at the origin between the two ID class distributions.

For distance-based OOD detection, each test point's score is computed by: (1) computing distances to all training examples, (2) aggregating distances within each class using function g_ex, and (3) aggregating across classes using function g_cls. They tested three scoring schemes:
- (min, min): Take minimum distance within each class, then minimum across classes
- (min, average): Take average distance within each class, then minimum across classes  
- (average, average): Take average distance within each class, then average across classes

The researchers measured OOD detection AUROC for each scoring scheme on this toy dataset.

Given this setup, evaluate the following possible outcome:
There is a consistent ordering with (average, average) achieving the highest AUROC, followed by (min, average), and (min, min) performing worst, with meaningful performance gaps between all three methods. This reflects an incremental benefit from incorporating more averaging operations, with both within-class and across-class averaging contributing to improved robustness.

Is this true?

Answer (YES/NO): NO